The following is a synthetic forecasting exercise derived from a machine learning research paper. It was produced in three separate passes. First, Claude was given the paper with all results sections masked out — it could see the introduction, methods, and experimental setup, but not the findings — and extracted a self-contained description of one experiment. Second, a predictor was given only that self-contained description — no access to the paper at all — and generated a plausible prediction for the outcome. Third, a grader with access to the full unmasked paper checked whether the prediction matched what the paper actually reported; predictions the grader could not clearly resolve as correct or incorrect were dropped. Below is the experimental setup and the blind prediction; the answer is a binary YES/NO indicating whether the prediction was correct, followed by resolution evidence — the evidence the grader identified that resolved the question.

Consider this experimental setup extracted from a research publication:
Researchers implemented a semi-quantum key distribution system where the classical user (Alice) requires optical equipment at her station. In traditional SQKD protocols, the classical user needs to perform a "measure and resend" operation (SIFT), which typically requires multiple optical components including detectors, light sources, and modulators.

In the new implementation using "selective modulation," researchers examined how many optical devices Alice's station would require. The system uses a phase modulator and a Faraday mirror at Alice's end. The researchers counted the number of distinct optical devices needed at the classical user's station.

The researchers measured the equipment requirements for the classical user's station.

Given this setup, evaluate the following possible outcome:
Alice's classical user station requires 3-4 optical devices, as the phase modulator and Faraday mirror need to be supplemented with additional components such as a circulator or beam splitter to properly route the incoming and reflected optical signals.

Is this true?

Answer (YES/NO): NO